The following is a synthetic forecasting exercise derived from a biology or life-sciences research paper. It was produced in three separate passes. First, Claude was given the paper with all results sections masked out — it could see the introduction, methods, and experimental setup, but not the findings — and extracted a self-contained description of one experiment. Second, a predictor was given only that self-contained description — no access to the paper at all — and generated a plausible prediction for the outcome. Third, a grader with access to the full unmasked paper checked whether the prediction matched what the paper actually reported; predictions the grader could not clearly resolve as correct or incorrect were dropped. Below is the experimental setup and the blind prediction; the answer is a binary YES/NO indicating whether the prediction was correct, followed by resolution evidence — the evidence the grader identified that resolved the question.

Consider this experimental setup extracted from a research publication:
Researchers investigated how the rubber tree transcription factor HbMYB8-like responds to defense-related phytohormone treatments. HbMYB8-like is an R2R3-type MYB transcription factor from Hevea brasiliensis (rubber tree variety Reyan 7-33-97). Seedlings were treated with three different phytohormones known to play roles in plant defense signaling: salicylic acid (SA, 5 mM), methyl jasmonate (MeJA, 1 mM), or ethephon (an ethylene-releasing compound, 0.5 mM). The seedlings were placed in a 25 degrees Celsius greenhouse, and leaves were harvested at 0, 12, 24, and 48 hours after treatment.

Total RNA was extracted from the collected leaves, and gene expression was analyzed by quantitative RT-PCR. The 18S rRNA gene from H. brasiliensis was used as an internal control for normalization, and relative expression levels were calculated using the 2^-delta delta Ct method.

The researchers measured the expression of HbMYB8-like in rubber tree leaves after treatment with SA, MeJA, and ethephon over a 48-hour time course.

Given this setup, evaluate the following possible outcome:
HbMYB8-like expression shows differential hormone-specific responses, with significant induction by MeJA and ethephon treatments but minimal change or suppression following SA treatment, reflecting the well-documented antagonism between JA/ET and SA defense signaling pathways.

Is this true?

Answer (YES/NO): NO